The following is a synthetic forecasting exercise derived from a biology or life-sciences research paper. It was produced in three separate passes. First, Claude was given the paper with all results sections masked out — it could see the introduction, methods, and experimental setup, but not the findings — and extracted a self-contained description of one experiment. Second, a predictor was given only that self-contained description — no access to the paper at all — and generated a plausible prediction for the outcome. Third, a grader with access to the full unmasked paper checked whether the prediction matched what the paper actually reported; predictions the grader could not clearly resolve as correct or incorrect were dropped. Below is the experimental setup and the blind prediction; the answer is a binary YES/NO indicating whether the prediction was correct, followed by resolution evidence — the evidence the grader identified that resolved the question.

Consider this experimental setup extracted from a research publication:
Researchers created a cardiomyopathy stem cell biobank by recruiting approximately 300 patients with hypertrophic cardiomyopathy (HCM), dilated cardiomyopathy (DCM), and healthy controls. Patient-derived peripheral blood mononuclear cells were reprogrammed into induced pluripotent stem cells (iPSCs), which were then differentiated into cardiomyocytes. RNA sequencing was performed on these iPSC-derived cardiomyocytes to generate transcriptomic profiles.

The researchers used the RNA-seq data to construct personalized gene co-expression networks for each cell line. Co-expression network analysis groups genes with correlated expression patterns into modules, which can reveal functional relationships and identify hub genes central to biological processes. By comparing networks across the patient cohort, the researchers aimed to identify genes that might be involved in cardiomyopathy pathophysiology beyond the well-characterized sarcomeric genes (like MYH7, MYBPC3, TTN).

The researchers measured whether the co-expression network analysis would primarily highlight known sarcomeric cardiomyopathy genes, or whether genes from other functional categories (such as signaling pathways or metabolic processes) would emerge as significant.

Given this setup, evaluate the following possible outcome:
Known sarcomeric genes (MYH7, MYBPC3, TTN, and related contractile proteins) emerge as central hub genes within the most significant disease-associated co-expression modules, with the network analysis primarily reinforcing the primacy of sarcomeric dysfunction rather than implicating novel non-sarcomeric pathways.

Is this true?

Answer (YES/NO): NO